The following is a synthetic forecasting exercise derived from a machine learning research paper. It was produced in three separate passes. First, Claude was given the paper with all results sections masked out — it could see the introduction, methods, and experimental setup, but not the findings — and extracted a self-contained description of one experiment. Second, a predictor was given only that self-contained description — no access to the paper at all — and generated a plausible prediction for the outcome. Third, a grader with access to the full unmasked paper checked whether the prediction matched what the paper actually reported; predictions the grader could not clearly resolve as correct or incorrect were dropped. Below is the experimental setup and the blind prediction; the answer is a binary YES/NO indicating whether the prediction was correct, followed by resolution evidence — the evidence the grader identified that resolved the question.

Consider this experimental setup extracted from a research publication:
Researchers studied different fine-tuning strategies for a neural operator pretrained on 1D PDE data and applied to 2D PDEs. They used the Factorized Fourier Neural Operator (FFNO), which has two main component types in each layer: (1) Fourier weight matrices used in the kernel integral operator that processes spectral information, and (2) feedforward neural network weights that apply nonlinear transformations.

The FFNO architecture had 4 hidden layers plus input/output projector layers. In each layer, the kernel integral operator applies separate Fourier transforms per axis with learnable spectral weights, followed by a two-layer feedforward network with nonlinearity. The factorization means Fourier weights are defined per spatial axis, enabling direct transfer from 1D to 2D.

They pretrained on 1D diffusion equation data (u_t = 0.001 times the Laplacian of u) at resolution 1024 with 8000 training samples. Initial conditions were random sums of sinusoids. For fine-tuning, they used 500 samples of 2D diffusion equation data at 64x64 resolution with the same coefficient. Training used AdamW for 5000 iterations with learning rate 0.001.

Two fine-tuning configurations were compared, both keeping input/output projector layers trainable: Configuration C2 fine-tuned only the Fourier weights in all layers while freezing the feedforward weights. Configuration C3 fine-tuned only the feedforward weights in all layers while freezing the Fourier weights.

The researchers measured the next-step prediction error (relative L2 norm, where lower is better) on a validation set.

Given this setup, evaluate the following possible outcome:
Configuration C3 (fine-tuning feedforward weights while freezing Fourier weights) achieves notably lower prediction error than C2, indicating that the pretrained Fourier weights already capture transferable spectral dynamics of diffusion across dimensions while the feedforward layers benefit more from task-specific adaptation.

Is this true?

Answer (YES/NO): NO